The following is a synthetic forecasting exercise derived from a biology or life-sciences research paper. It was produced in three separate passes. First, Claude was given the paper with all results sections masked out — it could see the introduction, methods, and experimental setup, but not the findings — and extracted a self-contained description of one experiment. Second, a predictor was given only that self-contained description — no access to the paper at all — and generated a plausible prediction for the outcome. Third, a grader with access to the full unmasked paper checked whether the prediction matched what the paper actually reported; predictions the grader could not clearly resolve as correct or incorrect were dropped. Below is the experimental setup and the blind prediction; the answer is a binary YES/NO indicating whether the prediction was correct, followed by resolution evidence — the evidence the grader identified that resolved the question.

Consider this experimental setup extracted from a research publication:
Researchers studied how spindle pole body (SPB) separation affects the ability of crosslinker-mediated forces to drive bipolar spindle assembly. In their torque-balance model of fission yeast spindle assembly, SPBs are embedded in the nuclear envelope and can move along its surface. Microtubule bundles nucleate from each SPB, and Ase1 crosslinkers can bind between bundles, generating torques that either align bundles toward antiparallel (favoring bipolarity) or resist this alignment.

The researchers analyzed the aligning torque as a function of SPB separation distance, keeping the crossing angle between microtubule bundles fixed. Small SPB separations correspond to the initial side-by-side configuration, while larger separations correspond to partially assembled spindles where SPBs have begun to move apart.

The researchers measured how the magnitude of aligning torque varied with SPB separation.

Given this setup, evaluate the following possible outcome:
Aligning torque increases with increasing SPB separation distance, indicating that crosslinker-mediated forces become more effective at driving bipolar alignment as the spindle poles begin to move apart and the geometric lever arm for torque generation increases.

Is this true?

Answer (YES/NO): YES